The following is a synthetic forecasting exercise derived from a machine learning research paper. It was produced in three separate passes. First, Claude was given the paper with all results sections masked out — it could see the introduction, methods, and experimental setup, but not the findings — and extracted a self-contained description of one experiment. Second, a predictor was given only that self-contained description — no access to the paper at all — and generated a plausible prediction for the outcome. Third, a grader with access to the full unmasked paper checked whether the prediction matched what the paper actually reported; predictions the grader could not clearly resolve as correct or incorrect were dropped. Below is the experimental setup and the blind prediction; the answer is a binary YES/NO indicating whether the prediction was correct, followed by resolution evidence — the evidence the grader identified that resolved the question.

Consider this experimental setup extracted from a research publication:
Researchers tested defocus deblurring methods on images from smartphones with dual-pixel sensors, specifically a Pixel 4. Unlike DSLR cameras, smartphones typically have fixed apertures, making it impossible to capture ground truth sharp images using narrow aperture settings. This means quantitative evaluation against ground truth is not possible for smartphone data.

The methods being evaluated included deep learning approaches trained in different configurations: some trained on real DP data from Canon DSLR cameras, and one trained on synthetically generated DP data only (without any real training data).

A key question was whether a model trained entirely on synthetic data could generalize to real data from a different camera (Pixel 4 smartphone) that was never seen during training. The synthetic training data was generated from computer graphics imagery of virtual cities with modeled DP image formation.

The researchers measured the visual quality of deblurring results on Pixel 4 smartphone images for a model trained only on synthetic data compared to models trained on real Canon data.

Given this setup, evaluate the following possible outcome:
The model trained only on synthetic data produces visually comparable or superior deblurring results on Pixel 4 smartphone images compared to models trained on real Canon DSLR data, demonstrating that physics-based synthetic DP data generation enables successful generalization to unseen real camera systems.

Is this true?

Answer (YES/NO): YES